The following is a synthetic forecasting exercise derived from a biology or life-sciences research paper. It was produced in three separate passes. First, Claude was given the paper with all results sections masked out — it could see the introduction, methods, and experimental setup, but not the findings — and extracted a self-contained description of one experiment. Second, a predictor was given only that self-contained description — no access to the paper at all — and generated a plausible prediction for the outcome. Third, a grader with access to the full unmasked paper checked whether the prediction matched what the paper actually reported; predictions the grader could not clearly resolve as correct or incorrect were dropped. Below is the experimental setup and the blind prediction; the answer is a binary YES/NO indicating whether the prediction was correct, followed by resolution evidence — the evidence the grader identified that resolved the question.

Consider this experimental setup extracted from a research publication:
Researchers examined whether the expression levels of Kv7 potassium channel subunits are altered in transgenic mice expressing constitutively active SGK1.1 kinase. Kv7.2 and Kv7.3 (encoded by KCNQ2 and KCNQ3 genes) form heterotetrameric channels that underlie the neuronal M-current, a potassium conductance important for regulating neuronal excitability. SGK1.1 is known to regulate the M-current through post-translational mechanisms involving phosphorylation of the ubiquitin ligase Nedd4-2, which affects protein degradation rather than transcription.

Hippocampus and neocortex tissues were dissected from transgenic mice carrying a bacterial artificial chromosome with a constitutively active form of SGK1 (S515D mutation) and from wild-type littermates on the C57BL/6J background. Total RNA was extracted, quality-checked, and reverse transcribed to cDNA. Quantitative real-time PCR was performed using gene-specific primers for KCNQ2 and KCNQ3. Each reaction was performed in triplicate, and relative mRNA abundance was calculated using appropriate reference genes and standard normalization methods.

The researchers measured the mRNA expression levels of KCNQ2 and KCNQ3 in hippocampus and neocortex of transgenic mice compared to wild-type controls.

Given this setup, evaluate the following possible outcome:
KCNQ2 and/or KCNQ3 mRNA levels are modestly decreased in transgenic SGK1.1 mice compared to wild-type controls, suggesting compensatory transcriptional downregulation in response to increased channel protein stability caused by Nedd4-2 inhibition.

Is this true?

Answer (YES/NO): NO